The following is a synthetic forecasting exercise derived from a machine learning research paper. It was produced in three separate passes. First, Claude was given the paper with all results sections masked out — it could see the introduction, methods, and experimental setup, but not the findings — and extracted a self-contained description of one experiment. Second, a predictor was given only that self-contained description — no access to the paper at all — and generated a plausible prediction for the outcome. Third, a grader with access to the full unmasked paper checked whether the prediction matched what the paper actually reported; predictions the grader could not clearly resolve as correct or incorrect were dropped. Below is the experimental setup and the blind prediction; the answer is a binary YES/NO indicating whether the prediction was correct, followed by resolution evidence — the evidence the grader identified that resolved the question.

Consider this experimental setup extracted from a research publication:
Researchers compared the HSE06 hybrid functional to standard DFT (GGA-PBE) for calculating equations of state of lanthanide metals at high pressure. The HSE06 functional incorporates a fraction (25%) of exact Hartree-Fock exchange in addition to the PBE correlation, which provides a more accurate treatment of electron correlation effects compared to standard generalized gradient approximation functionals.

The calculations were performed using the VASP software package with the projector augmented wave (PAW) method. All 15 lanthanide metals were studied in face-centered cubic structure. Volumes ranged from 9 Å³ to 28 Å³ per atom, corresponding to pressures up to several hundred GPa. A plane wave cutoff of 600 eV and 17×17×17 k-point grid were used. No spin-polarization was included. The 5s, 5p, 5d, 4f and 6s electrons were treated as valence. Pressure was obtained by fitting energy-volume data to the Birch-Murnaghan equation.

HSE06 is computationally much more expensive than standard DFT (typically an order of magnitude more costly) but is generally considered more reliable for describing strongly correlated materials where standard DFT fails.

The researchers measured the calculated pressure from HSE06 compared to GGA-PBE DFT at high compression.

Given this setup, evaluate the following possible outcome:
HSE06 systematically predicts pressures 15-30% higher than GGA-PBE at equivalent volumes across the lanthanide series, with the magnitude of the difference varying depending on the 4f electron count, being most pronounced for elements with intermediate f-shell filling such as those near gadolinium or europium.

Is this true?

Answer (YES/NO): NO